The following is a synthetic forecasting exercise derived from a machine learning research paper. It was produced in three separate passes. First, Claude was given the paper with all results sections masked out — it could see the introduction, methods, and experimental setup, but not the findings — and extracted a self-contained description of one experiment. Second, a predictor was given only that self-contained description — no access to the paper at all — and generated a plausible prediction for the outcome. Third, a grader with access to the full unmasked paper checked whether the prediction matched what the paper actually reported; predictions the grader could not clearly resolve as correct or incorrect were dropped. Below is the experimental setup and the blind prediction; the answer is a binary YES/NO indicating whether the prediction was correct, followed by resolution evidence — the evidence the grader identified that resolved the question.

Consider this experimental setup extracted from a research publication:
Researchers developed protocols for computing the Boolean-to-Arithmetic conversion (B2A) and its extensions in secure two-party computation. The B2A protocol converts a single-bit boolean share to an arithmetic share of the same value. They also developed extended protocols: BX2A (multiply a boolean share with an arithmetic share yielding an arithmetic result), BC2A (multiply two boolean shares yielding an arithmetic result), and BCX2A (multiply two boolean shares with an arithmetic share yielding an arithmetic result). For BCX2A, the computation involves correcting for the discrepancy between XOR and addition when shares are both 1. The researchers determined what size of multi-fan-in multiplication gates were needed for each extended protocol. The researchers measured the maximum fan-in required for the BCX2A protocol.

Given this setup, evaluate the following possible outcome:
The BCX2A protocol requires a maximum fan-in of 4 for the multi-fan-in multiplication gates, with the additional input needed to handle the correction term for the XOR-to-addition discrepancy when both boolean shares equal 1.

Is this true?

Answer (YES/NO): NO